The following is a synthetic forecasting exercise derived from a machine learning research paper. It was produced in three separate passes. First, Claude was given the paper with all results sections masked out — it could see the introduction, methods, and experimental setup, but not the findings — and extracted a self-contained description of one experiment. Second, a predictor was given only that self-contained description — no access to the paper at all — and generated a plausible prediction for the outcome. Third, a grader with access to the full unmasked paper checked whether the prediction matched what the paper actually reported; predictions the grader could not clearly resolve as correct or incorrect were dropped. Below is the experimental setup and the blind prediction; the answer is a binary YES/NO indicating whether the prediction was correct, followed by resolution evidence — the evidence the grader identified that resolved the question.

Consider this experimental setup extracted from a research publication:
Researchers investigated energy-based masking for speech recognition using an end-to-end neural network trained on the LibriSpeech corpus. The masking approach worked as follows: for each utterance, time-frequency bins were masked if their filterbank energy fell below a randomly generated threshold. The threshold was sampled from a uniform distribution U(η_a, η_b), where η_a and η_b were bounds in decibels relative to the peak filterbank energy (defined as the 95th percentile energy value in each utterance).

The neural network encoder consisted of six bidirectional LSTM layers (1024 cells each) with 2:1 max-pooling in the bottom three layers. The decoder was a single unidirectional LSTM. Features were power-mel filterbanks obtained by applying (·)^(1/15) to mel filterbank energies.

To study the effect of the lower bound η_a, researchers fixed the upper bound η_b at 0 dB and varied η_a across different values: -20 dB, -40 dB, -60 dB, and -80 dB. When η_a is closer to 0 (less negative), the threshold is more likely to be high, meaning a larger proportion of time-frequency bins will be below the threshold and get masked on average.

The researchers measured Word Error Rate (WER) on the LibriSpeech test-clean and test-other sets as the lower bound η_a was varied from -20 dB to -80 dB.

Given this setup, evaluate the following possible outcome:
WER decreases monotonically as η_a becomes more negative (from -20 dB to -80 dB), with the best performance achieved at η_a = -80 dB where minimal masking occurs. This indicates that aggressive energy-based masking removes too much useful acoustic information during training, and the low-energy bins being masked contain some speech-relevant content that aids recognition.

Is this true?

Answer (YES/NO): YES